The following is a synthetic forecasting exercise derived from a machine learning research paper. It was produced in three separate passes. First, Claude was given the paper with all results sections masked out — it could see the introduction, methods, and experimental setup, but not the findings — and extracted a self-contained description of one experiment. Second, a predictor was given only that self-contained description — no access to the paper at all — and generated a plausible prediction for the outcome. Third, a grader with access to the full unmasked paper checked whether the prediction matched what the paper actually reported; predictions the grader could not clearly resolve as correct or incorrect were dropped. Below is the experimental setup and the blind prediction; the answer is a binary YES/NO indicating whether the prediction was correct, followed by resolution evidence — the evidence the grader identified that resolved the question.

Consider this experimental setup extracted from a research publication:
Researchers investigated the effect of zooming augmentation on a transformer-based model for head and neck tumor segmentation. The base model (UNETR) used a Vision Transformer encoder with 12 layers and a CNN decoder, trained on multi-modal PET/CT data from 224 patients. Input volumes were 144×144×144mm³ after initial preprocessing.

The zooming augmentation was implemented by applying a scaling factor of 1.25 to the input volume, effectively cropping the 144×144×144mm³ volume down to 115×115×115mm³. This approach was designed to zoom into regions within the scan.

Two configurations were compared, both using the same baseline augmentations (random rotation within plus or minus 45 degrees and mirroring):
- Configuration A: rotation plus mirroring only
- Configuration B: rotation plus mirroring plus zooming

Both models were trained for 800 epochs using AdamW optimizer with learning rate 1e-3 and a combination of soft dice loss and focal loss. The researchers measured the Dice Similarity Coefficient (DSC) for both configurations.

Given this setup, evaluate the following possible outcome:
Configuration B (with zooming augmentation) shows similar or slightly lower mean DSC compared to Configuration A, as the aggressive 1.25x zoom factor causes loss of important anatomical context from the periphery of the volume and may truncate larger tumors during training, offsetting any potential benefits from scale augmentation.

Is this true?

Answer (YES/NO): YES